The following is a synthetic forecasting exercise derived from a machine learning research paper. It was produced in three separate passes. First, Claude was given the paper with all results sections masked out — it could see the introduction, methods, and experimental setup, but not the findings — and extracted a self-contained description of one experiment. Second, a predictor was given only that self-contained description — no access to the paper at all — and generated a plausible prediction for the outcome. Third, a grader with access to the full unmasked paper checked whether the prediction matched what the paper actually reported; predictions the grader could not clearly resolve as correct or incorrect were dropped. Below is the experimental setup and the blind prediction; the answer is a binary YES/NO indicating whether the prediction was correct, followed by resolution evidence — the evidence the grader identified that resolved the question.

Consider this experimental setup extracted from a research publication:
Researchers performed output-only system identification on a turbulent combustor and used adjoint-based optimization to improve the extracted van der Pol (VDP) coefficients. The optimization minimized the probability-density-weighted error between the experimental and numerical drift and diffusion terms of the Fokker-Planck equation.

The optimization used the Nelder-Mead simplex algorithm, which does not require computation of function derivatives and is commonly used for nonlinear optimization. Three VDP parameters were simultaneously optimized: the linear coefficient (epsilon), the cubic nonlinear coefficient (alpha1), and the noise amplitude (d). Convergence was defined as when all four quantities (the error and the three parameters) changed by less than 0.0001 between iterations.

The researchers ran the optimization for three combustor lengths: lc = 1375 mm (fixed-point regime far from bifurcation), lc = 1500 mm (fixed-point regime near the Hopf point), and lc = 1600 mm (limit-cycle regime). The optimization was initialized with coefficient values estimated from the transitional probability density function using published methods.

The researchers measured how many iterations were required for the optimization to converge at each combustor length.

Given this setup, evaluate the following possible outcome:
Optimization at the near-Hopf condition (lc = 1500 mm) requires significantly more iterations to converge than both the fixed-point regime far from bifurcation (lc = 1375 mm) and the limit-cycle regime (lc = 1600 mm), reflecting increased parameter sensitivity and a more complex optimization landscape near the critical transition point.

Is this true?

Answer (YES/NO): NO